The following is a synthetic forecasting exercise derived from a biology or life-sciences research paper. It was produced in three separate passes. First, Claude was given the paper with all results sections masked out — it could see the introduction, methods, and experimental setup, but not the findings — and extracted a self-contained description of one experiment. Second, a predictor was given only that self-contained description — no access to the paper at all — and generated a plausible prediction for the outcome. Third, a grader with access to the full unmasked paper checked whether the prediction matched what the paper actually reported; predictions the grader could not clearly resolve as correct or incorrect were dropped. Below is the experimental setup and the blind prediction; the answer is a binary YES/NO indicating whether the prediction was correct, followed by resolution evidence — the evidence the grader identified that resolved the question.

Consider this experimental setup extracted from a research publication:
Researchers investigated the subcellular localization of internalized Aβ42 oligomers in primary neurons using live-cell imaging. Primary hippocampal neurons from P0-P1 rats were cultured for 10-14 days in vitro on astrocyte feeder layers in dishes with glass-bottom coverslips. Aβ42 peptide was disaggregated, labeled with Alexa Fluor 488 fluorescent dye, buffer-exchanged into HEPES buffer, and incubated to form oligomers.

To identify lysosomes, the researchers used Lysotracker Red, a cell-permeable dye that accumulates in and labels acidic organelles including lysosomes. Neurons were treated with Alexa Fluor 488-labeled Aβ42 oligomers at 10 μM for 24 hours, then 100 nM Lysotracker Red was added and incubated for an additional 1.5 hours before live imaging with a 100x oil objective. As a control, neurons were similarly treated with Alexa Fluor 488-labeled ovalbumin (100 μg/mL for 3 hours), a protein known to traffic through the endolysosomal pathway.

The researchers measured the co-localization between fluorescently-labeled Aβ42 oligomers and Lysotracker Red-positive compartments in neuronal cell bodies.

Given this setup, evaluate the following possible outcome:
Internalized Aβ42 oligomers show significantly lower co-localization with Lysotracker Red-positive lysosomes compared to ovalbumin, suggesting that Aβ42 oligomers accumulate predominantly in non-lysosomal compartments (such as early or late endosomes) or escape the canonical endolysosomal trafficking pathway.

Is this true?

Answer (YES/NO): NO